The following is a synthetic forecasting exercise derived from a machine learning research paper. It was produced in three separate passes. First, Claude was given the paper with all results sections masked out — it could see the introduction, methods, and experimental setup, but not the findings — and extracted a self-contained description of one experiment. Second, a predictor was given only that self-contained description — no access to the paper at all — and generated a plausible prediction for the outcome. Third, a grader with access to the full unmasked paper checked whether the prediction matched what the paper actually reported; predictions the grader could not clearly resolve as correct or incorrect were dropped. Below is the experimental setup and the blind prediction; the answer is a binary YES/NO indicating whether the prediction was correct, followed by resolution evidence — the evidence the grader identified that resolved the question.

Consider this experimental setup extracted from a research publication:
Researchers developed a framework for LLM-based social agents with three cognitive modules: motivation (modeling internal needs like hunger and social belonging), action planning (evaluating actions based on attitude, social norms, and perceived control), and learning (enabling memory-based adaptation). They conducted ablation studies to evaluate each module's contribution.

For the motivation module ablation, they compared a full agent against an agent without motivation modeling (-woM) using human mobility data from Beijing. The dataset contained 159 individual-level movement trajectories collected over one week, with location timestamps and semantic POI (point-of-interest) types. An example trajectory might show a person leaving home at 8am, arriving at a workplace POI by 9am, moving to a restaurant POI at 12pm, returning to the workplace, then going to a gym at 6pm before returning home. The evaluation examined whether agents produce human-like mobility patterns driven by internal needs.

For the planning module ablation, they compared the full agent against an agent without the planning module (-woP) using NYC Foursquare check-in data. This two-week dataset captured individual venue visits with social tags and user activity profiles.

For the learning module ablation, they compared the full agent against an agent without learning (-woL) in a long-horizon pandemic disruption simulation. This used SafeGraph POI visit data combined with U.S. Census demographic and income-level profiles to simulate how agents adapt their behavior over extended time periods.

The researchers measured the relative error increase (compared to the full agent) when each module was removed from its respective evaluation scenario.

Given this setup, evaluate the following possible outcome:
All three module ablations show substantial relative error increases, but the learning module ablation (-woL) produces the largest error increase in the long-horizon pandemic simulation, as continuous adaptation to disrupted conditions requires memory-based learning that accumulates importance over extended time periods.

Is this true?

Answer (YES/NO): NO